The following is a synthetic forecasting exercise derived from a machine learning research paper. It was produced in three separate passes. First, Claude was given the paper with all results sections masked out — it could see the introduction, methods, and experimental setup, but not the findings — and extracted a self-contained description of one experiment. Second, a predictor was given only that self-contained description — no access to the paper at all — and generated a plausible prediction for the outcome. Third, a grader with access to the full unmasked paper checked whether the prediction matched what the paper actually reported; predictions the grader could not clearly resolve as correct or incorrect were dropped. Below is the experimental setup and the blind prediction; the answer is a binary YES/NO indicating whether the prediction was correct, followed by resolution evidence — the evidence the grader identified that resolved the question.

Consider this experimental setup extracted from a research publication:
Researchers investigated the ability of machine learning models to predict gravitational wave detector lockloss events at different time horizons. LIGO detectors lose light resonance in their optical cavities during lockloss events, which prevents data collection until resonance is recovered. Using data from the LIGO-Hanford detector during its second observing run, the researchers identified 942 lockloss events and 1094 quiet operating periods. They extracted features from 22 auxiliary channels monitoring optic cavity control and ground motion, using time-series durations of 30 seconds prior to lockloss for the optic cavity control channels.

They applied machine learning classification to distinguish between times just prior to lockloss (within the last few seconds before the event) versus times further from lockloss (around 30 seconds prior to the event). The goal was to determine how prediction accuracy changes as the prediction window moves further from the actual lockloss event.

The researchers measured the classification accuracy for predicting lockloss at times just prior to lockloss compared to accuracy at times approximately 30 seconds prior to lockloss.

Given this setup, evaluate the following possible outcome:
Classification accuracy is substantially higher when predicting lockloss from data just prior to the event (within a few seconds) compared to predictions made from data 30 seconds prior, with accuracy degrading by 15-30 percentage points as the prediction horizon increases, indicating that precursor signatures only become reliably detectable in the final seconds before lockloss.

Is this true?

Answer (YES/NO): NO